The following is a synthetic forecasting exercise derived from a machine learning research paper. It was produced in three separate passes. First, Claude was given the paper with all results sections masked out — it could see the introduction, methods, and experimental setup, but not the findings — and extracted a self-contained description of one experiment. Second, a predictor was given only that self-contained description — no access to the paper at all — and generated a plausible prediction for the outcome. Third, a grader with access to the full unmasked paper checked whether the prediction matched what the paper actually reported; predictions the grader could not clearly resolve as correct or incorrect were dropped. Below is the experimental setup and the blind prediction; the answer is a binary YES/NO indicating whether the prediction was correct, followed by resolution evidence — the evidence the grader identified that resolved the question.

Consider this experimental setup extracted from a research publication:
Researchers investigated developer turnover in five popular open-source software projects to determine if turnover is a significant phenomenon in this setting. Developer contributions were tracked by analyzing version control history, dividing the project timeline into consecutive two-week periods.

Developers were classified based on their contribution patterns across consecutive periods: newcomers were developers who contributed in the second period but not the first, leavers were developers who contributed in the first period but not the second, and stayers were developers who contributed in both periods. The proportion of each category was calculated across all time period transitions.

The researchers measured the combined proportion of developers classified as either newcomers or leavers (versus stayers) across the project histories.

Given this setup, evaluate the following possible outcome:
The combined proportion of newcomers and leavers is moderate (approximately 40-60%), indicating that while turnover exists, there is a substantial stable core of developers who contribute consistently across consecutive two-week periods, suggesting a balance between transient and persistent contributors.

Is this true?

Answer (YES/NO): NO